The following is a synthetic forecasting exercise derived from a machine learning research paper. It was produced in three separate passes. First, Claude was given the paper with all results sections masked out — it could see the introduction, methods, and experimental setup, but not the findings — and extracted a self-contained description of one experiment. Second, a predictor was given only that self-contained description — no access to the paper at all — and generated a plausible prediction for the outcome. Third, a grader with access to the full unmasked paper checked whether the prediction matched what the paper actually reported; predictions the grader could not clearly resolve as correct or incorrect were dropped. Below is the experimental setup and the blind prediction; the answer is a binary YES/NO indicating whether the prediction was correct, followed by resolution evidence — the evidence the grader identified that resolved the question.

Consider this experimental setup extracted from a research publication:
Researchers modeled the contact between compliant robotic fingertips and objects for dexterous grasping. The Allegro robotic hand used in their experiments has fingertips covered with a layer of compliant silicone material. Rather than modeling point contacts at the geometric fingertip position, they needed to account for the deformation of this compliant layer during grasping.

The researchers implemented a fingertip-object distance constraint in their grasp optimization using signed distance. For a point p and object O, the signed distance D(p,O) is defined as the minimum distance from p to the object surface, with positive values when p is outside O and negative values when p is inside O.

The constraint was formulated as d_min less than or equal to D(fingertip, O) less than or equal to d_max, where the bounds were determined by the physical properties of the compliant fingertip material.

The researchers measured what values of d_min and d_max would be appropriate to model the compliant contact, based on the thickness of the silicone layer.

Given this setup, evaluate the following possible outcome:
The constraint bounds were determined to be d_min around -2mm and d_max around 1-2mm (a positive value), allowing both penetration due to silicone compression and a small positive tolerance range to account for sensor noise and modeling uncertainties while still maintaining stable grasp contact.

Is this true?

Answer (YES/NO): NO